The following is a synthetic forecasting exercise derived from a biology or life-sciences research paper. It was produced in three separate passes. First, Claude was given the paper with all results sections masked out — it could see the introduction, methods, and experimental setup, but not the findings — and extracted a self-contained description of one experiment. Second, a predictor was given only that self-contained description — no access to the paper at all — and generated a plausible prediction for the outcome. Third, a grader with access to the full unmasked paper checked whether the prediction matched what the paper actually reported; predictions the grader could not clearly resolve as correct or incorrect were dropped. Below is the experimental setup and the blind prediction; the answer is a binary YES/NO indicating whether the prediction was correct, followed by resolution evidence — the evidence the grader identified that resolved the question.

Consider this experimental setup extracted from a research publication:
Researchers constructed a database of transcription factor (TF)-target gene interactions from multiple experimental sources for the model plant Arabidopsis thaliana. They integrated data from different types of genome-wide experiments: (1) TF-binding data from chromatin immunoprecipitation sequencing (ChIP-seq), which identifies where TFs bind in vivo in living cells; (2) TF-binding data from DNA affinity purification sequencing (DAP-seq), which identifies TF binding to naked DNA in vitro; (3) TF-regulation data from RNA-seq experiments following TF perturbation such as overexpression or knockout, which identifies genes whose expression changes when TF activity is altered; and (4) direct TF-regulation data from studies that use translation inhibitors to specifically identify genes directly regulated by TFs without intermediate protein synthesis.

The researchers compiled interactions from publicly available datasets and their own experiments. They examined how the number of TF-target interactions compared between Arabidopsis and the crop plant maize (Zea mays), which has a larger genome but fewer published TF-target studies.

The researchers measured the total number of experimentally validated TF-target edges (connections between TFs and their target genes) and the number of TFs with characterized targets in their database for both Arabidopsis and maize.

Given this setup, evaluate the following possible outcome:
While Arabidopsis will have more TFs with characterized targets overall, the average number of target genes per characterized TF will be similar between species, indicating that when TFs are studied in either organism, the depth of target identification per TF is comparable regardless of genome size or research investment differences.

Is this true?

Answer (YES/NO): NO